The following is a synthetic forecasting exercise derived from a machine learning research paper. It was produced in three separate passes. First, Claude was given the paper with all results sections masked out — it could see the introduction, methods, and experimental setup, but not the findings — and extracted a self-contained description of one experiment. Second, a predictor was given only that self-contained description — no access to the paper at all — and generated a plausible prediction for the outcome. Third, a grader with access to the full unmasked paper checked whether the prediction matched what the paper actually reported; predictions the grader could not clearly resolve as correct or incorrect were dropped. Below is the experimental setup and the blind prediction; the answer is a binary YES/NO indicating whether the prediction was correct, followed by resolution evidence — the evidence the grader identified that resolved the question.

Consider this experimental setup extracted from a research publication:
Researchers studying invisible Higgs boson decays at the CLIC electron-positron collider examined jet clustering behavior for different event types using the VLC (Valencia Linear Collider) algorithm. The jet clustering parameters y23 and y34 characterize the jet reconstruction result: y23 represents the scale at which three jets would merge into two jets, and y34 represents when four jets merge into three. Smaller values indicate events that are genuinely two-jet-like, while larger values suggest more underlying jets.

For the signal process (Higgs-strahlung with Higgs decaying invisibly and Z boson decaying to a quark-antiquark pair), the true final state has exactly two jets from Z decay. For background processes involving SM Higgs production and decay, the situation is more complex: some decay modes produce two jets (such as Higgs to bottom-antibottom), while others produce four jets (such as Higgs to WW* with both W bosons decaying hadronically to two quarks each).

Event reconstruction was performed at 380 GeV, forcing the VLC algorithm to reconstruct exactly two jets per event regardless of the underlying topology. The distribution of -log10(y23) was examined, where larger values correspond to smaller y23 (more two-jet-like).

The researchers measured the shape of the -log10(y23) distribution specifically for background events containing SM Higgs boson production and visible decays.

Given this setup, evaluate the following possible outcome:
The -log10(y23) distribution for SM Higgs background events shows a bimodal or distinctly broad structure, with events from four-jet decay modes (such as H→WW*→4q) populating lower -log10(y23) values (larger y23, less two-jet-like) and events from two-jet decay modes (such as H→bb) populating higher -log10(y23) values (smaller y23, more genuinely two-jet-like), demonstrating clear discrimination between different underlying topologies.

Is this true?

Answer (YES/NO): YES